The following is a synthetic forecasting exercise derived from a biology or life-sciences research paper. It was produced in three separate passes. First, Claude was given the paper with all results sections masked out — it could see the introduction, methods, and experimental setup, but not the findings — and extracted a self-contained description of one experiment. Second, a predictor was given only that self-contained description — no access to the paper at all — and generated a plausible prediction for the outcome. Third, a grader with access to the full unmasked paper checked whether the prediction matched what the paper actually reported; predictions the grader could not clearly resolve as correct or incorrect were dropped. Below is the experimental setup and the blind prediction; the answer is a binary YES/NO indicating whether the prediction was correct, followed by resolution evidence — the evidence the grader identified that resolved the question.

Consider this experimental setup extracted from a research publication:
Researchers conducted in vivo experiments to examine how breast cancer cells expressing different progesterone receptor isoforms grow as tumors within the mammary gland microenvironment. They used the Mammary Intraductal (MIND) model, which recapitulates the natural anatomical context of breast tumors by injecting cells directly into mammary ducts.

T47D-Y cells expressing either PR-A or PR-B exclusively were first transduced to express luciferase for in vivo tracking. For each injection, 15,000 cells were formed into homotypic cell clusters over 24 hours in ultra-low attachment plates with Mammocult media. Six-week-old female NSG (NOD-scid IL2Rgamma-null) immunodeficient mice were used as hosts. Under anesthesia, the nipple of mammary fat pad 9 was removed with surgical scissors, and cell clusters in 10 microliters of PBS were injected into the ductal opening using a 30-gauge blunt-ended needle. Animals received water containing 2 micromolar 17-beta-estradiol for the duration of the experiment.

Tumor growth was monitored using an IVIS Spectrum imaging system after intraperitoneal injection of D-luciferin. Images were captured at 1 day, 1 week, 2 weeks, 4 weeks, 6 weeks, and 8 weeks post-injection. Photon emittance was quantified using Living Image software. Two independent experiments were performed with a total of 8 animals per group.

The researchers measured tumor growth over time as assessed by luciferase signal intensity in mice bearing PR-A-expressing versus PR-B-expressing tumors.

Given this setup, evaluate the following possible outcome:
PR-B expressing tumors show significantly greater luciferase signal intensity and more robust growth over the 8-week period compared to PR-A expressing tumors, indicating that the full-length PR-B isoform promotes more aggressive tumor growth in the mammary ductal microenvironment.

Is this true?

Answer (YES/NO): NO